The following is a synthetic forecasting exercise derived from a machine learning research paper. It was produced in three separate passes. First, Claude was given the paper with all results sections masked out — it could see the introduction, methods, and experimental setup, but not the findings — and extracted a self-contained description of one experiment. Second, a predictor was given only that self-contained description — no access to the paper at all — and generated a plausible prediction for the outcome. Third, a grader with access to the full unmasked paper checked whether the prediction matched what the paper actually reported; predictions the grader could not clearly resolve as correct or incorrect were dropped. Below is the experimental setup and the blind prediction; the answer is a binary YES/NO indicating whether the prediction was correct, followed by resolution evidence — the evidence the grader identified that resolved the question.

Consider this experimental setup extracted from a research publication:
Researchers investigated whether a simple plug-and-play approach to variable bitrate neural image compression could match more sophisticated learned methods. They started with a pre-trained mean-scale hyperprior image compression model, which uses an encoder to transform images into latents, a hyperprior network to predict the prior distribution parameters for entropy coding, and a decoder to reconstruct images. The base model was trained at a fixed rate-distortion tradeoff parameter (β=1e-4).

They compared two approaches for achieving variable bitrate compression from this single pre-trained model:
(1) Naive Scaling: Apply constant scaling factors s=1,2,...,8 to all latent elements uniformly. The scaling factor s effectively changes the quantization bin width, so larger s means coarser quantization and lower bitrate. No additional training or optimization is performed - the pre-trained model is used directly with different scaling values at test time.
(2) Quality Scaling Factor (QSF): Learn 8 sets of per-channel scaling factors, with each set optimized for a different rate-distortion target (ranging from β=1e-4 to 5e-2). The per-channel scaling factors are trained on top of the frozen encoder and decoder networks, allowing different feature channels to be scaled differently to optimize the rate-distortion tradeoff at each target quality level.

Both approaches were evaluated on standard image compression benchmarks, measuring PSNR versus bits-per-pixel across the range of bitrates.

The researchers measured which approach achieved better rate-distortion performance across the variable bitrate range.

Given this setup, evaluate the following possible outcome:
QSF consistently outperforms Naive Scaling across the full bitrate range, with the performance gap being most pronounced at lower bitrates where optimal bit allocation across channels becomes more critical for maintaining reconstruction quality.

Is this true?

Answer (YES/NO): NO